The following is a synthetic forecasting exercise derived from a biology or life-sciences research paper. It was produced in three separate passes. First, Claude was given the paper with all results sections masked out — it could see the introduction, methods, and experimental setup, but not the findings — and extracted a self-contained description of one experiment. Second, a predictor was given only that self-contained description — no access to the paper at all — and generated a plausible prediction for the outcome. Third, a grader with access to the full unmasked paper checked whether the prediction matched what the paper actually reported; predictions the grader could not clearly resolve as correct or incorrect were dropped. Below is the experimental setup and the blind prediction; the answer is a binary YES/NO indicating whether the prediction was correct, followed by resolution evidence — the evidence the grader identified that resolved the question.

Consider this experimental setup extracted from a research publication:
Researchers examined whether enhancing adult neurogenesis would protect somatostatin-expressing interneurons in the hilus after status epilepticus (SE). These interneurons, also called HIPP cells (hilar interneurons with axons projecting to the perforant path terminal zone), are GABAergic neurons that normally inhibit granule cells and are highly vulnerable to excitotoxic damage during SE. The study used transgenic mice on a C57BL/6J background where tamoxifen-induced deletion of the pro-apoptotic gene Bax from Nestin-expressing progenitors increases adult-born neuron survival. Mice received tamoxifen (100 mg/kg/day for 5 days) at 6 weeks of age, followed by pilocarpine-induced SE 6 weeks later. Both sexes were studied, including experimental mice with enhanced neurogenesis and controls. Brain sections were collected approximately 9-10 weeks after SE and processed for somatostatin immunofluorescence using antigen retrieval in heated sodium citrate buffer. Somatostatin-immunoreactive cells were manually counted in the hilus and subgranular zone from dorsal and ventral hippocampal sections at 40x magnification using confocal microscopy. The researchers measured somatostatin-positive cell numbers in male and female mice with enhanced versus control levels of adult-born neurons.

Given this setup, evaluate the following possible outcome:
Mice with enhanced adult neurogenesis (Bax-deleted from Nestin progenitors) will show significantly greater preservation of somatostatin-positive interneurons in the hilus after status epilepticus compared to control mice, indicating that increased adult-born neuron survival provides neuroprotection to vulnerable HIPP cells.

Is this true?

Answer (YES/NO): YES